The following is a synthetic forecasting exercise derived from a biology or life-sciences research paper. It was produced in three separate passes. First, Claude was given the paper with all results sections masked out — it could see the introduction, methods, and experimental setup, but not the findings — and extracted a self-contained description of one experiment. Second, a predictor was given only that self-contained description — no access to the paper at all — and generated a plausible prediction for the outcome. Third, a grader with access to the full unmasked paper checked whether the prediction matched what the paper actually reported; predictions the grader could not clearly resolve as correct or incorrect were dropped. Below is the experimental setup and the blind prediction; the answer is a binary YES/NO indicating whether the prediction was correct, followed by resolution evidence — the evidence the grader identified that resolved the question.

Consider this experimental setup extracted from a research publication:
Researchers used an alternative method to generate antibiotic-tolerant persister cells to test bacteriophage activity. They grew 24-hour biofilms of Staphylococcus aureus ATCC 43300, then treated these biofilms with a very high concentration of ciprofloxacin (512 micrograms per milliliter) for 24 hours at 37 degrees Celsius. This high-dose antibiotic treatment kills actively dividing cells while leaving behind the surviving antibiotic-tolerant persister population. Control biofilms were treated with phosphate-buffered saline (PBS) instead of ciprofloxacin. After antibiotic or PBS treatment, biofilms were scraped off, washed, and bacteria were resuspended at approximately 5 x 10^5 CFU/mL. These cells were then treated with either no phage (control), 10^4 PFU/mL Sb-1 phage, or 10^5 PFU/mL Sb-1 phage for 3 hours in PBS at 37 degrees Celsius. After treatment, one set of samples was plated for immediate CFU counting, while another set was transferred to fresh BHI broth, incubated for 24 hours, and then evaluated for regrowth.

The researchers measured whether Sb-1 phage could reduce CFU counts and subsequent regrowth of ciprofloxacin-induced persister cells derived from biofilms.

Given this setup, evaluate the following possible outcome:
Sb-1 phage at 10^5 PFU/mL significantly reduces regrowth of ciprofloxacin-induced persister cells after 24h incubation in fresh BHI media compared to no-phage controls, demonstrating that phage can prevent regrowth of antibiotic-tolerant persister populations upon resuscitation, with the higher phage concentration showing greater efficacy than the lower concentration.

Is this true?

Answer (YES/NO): NO